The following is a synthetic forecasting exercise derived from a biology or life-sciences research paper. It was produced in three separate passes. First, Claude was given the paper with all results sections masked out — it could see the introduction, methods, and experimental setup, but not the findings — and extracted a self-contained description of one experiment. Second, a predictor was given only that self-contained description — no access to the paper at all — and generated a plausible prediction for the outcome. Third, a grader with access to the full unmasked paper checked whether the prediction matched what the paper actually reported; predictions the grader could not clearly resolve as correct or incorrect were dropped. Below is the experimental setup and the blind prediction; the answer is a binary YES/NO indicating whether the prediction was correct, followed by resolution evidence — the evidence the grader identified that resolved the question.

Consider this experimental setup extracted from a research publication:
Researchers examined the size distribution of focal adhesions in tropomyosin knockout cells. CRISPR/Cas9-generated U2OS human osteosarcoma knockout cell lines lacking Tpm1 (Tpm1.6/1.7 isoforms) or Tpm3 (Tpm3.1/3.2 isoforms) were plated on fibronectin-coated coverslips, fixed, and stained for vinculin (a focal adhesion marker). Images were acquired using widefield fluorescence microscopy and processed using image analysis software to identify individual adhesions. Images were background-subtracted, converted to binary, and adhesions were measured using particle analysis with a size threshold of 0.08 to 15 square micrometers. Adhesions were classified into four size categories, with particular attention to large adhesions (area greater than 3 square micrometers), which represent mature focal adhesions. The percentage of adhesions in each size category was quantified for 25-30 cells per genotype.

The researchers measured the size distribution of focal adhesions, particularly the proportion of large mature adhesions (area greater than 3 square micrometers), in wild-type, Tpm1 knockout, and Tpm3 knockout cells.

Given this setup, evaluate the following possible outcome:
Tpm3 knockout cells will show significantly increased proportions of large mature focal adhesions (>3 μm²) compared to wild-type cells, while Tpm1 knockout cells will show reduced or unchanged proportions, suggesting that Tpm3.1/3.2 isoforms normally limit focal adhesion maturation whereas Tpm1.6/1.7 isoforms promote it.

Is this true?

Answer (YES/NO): NO